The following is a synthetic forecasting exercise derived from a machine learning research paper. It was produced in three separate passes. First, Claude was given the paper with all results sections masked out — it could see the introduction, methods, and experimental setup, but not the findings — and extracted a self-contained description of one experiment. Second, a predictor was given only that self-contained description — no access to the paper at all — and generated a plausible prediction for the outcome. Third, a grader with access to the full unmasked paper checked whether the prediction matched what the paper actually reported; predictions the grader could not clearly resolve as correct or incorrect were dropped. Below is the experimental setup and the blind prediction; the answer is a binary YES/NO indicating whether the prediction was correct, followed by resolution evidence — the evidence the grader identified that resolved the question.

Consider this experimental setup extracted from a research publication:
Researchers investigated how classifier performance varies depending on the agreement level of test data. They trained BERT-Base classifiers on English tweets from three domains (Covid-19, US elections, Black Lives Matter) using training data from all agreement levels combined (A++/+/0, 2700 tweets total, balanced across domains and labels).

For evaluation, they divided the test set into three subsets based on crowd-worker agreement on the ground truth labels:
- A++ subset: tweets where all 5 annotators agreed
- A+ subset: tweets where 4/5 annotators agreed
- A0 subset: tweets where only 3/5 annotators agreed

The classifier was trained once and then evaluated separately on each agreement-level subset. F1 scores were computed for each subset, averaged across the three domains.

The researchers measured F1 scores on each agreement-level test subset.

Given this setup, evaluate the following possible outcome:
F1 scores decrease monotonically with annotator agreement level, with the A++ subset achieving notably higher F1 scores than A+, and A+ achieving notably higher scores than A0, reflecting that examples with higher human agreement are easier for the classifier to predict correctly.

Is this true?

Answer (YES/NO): YES